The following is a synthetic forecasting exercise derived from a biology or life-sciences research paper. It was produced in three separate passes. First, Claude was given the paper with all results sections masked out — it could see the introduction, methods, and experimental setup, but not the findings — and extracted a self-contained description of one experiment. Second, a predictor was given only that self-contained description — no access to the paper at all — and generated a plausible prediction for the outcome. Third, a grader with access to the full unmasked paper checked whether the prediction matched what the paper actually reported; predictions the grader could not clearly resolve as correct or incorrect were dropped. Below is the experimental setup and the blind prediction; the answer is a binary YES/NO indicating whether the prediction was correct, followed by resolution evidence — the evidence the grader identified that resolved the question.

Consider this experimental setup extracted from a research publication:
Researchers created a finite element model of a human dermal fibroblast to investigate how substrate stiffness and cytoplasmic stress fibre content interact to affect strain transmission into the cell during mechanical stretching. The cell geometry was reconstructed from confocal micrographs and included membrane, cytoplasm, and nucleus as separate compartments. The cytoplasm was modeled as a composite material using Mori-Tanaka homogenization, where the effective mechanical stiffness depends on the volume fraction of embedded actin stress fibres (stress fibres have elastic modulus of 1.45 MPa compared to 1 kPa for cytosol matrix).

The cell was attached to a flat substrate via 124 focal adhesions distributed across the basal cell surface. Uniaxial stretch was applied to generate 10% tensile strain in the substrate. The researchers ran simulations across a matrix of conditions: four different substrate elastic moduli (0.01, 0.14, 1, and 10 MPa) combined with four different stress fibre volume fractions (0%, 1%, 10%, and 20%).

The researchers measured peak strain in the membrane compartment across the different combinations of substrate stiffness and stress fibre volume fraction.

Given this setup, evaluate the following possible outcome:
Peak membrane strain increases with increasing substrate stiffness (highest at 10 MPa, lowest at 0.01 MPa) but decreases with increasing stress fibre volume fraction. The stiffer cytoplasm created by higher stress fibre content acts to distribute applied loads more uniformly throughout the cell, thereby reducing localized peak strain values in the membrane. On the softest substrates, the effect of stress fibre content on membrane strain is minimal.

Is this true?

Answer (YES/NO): NO